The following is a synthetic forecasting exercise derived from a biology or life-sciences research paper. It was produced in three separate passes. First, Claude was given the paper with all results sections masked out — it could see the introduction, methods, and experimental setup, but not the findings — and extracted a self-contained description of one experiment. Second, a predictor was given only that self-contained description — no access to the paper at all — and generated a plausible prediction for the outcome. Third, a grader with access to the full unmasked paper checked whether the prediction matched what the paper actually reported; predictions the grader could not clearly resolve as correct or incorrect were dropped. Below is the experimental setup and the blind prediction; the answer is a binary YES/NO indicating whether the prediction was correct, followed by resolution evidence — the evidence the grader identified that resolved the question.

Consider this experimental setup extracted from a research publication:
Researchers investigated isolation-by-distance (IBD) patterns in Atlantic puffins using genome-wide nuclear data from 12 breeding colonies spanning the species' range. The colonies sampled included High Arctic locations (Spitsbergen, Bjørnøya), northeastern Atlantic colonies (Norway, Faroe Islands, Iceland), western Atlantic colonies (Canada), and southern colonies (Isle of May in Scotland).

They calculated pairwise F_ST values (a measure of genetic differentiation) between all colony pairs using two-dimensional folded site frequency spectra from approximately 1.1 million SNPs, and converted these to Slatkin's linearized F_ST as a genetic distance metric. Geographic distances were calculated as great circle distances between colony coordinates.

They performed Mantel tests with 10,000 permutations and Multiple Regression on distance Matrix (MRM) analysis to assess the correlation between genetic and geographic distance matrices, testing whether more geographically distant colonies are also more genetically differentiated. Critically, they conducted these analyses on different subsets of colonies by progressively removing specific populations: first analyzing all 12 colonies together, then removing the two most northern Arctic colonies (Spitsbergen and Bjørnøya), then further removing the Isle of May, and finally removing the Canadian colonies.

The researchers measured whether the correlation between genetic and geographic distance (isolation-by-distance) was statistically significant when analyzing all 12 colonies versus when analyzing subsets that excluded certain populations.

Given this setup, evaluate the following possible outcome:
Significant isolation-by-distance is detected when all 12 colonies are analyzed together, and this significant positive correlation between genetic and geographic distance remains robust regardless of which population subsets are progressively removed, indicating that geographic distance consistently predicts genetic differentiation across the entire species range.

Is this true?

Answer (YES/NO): NO